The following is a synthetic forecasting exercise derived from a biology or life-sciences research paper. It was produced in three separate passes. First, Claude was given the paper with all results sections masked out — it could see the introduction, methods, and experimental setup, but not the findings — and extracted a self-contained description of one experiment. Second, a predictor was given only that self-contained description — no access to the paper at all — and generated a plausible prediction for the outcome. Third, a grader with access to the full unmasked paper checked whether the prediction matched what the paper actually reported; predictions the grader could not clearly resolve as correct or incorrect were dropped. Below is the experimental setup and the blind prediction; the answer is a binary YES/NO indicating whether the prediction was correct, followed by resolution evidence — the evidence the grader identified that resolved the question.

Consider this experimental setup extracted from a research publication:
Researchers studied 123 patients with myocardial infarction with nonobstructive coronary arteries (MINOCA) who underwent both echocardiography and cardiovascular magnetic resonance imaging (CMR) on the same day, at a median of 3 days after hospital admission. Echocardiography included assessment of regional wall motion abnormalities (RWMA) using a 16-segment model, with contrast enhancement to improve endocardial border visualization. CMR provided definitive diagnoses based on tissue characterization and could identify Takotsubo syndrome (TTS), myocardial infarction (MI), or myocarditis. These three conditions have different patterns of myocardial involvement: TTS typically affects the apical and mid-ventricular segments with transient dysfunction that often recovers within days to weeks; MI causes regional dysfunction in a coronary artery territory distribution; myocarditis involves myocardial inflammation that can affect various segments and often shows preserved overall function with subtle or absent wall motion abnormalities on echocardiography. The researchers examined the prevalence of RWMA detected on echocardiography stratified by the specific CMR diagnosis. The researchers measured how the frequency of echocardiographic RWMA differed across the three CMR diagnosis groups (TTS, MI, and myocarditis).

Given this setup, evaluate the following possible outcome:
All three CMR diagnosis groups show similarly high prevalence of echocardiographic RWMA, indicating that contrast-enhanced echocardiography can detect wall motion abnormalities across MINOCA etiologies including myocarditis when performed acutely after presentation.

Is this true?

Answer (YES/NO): NO